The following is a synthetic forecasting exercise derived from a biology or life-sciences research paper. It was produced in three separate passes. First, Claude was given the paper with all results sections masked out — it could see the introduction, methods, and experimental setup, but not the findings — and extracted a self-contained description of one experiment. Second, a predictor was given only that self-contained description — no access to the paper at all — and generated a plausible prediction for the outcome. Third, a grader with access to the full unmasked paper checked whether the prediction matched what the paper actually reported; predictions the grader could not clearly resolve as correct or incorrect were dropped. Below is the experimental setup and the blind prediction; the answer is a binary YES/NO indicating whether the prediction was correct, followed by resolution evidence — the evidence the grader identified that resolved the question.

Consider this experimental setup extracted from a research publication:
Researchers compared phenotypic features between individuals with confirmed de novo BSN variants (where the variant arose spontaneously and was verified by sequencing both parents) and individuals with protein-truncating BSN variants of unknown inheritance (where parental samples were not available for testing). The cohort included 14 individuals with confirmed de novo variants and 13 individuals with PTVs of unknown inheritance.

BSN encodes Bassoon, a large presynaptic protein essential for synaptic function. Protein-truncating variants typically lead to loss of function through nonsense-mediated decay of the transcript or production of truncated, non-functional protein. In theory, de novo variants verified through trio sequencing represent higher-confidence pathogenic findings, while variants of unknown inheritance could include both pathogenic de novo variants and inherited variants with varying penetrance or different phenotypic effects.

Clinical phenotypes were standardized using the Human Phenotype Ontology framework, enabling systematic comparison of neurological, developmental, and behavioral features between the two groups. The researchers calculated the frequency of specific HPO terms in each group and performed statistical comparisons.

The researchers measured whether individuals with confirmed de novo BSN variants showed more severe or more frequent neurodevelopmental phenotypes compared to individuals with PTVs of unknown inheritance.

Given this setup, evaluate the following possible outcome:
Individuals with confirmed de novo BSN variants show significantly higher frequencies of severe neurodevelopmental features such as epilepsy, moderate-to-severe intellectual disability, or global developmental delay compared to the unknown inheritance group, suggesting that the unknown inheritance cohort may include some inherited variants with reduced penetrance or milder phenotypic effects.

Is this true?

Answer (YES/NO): YES